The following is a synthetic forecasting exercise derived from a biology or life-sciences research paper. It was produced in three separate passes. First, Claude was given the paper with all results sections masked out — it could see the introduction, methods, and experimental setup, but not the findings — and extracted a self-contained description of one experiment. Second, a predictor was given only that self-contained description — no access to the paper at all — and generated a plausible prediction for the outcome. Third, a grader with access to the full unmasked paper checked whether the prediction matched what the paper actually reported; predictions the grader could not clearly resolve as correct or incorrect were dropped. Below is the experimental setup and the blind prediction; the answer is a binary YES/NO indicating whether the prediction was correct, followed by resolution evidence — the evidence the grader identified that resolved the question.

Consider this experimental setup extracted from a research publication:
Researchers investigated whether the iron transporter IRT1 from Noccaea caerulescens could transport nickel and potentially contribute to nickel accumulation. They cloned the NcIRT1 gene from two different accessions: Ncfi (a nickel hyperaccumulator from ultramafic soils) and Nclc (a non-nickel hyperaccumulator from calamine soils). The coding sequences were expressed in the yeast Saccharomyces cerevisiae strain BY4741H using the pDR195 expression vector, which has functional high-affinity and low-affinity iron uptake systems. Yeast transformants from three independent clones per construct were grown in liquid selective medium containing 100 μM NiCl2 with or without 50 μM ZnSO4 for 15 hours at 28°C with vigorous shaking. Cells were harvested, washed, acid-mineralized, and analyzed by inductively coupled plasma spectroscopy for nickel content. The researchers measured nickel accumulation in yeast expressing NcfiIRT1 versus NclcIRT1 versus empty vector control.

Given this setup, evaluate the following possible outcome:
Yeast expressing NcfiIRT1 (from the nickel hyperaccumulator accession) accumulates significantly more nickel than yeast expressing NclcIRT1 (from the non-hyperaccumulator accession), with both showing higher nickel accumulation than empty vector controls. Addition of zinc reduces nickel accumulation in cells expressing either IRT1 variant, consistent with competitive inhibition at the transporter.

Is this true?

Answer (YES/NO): NO